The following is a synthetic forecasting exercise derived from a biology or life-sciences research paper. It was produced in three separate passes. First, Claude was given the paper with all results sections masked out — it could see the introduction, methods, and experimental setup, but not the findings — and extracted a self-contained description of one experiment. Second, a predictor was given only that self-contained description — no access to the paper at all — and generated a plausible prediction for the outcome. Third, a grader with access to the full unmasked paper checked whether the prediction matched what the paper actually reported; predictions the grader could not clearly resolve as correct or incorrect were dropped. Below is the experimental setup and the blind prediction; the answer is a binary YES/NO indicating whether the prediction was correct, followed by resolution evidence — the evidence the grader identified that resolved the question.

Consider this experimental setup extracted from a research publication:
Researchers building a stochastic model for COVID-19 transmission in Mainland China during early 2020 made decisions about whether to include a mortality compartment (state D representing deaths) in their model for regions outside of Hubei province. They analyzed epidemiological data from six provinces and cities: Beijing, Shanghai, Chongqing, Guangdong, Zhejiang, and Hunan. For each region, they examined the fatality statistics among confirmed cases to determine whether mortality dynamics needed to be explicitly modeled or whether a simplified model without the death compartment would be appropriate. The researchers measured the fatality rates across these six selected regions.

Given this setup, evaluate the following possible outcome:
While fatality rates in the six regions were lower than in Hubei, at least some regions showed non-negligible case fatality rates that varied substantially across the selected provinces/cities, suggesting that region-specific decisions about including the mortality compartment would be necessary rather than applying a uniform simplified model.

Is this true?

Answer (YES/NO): NO